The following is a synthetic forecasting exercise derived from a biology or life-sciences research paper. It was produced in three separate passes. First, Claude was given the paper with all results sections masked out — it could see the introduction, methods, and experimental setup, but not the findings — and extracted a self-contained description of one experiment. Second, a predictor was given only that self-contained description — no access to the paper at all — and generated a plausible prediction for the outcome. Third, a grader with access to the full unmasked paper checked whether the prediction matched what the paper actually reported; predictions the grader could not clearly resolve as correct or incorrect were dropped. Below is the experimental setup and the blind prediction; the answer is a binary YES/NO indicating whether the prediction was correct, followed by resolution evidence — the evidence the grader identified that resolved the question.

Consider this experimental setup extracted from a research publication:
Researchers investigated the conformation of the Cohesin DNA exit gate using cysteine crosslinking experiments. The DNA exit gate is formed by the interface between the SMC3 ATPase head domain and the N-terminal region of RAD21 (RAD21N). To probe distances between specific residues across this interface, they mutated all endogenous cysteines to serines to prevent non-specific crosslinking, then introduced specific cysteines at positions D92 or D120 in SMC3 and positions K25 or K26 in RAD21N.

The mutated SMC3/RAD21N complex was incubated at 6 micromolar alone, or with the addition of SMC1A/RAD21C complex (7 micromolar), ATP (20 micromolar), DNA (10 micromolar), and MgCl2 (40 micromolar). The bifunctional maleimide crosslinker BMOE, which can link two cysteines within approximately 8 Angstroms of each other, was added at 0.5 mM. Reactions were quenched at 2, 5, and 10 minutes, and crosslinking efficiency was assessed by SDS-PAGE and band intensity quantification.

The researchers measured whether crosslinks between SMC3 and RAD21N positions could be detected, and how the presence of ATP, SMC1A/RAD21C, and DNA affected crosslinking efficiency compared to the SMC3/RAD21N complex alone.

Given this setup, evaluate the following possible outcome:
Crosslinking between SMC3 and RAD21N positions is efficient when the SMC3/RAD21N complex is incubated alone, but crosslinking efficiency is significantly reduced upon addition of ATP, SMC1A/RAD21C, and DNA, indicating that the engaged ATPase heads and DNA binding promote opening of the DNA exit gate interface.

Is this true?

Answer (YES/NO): NO